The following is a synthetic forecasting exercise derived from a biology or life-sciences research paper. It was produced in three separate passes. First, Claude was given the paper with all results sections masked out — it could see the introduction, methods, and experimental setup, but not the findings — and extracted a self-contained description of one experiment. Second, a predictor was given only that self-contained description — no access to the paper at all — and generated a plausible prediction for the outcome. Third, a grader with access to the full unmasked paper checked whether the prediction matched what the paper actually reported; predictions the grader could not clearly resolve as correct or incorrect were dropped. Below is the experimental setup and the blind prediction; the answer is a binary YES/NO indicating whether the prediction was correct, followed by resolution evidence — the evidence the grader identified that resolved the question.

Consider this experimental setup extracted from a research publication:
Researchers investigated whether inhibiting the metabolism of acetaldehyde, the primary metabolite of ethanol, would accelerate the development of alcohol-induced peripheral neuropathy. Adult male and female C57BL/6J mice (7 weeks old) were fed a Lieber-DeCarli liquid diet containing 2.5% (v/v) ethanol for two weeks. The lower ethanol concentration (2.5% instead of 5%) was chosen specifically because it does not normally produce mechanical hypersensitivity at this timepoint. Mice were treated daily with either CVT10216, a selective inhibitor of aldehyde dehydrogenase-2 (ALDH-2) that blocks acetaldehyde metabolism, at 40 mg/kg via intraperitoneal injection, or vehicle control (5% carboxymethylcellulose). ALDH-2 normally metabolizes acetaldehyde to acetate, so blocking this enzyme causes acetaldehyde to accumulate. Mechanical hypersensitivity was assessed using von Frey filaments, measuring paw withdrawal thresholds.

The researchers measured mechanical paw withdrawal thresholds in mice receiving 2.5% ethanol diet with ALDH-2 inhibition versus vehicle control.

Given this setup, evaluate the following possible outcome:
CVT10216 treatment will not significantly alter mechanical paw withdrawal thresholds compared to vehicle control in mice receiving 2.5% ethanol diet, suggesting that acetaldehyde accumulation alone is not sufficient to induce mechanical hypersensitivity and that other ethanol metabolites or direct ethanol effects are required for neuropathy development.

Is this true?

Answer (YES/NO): NO